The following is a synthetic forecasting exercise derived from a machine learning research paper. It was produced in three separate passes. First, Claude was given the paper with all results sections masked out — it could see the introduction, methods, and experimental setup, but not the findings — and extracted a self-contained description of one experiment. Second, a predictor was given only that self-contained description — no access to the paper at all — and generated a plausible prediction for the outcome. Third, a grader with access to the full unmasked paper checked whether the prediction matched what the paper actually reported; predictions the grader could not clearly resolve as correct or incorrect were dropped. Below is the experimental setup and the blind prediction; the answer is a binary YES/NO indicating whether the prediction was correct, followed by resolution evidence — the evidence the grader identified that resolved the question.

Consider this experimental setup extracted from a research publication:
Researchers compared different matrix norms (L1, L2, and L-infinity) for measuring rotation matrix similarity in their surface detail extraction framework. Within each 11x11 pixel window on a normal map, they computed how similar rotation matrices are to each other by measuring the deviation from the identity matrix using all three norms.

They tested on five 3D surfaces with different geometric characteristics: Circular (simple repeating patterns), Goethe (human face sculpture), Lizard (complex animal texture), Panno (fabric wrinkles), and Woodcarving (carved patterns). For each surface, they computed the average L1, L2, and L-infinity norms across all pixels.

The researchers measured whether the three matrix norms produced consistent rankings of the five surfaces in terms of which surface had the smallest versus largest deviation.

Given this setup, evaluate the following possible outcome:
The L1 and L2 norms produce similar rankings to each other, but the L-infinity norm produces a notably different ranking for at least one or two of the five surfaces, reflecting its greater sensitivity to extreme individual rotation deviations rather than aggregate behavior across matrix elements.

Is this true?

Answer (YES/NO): NO